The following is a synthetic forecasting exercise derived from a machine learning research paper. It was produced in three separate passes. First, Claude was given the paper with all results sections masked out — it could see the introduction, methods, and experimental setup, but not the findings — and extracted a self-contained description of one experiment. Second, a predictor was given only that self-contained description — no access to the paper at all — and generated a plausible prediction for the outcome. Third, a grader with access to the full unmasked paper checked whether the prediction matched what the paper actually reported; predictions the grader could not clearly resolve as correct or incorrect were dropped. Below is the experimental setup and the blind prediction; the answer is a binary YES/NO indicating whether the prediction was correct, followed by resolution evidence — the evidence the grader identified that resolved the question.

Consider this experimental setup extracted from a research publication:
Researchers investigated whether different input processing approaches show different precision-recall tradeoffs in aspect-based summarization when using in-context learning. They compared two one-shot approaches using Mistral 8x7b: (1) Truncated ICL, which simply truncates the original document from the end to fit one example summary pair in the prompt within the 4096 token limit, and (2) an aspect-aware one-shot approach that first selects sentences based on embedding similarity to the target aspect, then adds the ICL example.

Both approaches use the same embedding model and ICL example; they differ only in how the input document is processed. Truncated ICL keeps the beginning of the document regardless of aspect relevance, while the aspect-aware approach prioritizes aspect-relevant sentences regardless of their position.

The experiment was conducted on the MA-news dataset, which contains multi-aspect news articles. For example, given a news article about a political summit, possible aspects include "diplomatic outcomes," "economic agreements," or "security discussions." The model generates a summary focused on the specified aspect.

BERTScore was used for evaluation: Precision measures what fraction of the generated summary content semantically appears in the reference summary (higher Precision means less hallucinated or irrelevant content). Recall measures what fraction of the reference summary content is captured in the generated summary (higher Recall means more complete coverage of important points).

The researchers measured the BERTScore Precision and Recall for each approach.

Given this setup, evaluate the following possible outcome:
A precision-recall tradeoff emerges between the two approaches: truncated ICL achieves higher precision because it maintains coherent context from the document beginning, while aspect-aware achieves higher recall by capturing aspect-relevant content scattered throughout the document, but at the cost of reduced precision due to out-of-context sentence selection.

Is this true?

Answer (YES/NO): YES